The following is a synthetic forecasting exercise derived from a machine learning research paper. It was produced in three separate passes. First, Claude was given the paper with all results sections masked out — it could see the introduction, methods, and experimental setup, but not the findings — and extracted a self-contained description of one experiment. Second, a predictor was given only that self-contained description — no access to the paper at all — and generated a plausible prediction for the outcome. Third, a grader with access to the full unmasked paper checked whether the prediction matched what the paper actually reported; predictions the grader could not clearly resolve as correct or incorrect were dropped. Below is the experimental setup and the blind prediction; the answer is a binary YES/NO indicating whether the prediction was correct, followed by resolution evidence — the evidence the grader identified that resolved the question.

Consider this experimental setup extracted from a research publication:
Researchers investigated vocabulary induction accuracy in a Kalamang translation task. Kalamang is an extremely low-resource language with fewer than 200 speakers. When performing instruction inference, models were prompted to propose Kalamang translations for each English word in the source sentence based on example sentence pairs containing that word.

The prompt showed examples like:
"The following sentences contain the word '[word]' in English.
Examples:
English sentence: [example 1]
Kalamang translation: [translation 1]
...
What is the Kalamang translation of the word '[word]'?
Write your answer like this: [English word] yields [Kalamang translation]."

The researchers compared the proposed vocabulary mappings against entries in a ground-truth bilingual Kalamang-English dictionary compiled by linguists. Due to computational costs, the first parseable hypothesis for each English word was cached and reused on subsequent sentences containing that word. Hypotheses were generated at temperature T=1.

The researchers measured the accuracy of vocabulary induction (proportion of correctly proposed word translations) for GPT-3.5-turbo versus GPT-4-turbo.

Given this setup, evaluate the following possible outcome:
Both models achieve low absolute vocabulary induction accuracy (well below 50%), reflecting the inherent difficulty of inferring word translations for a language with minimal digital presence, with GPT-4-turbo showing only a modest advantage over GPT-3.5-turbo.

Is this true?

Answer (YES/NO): NO